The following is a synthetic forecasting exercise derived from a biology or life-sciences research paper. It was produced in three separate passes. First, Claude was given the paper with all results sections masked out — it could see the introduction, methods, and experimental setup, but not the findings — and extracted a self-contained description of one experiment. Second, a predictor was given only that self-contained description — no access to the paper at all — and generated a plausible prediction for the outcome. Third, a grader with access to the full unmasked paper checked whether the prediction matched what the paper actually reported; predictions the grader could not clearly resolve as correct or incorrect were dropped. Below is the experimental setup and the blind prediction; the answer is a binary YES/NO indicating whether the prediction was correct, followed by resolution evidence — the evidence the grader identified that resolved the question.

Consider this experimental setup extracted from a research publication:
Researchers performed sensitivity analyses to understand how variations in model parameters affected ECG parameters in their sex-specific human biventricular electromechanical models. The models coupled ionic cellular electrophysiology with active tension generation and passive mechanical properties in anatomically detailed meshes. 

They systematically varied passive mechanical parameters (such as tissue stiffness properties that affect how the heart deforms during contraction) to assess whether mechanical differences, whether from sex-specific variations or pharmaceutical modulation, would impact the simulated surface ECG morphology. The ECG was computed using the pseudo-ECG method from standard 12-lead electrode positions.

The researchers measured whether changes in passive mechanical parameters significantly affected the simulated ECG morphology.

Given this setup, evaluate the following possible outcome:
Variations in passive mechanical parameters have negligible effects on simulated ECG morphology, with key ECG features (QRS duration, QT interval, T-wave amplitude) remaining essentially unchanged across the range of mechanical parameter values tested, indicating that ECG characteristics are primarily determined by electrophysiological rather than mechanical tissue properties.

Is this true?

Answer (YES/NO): YES